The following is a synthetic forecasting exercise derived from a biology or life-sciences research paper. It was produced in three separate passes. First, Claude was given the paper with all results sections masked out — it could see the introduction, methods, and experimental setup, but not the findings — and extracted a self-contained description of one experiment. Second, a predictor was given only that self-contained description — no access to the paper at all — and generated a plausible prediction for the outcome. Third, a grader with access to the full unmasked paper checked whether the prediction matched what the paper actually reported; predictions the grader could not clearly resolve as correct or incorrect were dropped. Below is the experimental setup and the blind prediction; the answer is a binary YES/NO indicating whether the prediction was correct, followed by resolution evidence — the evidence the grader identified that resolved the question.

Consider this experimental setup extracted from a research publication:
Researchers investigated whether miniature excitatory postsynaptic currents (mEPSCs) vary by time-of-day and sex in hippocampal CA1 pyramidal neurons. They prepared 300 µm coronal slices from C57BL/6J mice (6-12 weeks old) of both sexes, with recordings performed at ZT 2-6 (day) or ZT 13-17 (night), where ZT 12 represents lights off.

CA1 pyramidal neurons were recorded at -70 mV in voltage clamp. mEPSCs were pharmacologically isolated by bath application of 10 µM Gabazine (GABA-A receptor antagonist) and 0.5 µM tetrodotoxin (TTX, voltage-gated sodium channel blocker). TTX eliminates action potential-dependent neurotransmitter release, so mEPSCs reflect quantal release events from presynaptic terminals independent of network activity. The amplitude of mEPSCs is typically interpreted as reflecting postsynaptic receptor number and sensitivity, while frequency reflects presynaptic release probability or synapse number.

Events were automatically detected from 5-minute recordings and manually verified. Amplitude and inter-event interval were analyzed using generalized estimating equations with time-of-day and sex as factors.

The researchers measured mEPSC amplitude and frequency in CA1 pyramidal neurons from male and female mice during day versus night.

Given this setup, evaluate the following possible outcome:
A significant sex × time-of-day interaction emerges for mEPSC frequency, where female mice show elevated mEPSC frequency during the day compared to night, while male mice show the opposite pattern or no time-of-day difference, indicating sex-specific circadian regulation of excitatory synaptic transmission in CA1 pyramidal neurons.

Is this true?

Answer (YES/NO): NO